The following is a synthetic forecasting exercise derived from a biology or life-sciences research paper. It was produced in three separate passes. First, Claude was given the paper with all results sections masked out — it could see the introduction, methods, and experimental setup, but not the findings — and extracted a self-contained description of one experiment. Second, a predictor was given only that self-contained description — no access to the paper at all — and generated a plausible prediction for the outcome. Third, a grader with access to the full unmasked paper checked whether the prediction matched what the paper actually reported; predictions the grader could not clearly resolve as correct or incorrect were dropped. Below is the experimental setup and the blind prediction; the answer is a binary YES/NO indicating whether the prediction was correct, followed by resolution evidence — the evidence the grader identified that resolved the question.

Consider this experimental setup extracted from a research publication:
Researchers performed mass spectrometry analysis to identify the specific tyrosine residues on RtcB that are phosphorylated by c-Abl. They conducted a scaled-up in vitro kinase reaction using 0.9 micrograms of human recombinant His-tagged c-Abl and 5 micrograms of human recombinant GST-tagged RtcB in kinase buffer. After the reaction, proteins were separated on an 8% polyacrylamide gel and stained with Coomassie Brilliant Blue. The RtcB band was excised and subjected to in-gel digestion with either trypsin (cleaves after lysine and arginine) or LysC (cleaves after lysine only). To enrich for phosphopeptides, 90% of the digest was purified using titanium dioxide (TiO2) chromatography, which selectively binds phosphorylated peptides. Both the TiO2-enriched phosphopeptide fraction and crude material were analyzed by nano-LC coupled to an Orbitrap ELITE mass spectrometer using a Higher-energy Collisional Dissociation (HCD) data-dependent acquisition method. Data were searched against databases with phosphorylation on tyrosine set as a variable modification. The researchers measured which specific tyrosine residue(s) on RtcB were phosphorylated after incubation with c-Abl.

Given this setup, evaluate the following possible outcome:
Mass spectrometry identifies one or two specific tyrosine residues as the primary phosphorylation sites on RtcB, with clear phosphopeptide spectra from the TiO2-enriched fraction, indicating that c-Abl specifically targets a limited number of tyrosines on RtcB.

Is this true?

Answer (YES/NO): NO